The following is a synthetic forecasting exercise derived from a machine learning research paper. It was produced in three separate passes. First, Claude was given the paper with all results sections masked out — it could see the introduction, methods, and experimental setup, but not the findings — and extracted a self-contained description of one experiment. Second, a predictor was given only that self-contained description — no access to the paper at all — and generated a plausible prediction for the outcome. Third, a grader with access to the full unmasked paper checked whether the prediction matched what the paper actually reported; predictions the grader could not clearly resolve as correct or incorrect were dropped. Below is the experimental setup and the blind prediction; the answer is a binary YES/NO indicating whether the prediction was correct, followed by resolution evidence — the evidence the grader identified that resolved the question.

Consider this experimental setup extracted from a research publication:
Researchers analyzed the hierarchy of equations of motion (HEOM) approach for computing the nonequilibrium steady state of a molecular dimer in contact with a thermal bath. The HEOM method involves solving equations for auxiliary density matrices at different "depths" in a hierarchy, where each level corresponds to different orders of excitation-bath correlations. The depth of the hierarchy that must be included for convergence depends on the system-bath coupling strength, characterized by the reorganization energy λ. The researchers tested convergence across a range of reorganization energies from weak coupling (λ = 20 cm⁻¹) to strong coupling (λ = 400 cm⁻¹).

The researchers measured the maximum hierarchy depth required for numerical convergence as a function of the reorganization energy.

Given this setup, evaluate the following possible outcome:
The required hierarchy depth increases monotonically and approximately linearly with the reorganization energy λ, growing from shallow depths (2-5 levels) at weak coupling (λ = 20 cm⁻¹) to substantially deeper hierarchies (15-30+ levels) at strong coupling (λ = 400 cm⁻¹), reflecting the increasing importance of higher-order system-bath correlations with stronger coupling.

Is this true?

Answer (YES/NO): NO